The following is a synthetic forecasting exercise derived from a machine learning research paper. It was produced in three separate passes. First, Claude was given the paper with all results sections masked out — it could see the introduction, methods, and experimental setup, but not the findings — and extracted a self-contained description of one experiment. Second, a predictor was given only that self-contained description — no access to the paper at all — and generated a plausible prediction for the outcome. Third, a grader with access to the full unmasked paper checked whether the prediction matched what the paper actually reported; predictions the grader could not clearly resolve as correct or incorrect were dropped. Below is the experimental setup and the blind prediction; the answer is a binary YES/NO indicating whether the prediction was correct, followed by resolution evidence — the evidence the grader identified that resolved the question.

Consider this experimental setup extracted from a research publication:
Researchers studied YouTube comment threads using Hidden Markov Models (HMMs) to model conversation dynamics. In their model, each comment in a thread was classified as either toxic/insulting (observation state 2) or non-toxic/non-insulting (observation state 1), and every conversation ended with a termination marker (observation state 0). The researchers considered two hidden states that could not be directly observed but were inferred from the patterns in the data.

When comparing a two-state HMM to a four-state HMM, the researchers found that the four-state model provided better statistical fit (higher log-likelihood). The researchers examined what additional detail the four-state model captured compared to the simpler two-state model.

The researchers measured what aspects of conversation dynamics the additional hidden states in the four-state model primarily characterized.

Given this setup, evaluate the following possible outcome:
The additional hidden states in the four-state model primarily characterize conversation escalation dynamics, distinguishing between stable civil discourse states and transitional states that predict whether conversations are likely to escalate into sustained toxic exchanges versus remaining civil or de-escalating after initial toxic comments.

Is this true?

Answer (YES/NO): NO